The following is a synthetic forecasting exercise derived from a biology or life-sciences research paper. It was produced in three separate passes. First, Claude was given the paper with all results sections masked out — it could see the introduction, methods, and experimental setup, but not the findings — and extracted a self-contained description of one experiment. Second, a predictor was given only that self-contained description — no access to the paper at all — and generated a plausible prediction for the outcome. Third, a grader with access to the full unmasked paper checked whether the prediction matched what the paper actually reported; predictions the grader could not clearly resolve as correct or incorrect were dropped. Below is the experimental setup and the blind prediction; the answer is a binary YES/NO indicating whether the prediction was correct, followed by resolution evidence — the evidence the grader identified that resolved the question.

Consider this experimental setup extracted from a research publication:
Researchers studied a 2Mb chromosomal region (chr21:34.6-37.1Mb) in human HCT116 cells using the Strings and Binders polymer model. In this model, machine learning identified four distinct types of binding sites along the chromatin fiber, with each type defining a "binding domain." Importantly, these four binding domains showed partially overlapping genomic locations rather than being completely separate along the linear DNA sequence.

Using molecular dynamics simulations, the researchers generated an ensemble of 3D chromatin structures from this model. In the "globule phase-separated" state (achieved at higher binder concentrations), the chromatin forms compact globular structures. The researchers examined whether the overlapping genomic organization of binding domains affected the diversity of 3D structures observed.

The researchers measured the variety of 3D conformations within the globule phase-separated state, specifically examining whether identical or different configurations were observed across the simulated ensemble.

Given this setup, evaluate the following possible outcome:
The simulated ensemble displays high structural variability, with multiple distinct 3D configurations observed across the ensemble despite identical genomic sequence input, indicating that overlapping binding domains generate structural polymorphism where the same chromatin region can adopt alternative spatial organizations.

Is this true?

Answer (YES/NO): YES